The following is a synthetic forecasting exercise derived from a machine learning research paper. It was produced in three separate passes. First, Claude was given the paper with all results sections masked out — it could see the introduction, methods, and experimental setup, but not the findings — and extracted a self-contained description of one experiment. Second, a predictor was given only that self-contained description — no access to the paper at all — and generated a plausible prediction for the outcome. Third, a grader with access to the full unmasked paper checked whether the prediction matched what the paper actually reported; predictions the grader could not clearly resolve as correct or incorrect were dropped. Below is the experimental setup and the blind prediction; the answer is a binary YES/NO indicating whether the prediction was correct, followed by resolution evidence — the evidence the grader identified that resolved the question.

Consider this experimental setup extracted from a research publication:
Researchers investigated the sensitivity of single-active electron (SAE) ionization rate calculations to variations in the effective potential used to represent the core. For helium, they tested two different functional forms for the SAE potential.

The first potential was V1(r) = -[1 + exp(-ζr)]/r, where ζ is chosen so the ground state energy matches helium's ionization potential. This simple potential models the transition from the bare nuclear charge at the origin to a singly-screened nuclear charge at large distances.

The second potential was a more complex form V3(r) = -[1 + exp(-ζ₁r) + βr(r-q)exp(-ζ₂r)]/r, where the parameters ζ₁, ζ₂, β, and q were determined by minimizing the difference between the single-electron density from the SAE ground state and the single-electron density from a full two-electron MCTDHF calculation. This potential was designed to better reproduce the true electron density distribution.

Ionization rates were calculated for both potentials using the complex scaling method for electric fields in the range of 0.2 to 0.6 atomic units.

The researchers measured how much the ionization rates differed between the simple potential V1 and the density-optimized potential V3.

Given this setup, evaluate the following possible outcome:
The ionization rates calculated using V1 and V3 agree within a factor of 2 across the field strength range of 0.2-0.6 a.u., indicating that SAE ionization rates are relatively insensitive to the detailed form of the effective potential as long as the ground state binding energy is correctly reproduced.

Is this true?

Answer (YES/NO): YES